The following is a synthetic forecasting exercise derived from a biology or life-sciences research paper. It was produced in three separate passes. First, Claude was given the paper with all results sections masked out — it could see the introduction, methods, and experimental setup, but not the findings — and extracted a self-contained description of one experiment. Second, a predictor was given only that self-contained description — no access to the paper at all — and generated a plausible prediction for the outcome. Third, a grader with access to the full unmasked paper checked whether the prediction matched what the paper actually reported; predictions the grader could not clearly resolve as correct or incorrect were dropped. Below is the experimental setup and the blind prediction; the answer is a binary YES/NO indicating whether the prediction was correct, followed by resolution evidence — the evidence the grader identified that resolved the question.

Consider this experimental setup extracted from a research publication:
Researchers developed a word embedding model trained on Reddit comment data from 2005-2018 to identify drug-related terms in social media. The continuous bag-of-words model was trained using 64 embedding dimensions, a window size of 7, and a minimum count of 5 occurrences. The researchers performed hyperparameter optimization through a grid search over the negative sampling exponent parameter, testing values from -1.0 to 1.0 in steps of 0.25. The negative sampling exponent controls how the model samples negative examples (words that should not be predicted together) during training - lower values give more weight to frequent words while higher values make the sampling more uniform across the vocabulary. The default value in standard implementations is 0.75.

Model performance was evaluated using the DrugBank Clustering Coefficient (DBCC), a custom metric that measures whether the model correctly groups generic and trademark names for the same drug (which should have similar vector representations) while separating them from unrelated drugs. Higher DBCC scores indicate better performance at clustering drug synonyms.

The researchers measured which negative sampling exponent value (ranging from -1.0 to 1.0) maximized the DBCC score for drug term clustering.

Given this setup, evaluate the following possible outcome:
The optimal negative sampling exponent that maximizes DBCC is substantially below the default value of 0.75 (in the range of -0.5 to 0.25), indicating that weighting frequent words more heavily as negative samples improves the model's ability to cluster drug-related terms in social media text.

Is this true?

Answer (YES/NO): YES